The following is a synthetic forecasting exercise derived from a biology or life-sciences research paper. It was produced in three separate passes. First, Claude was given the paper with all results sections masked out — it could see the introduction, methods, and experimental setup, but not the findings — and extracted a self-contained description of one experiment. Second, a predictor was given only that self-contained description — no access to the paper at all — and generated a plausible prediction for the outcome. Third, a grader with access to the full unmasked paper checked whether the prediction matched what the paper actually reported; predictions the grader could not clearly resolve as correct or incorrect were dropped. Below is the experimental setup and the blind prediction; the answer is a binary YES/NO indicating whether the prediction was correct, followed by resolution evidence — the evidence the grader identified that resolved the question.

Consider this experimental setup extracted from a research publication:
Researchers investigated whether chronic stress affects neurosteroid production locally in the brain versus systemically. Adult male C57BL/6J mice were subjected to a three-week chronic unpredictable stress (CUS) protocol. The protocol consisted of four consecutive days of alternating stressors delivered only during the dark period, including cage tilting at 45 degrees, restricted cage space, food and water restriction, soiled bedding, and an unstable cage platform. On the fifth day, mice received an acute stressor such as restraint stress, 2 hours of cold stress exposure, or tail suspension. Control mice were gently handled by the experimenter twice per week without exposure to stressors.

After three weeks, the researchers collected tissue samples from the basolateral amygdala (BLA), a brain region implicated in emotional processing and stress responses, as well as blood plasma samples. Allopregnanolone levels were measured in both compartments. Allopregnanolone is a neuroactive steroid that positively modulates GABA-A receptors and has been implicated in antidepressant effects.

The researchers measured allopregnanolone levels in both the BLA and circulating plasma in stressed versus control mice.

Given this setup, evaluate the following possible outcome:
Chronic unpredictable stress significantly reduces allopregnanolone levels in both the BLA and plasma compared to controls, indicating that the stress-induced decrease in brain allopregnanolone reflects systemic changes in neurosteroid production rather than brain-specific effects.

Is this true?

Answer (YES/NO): NO